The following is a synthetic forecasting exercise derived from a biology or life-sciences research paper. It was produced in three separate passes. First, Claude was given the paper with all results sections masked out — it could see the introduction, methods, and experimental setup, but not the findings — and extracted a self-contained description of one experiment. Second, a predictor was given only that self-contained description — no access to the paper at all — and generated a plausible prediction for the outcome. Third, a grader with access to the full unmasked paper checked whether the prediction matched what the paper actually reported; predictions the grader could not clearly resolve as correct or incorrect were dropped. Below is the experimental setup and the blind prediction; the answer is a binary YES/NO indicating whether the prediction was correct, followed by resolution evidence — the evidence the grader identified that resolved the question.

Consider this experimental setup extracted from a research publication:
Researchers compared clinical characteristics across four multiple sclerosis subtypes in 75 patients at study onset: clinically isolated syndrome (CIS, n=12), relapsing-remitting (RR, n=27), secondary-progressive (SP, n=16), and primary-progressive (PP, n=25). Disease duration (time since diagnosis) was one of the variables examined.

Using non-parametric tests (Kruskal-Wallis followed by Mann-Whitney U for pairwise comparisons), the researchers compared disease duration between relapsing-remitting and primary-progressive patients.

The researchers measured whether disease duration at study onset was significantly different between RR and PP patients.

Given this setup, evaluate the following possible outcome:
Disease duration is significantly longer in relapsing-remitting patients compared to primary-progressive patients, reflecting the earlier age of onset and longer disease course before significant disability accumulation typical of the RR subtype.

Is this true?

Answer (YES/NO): NO